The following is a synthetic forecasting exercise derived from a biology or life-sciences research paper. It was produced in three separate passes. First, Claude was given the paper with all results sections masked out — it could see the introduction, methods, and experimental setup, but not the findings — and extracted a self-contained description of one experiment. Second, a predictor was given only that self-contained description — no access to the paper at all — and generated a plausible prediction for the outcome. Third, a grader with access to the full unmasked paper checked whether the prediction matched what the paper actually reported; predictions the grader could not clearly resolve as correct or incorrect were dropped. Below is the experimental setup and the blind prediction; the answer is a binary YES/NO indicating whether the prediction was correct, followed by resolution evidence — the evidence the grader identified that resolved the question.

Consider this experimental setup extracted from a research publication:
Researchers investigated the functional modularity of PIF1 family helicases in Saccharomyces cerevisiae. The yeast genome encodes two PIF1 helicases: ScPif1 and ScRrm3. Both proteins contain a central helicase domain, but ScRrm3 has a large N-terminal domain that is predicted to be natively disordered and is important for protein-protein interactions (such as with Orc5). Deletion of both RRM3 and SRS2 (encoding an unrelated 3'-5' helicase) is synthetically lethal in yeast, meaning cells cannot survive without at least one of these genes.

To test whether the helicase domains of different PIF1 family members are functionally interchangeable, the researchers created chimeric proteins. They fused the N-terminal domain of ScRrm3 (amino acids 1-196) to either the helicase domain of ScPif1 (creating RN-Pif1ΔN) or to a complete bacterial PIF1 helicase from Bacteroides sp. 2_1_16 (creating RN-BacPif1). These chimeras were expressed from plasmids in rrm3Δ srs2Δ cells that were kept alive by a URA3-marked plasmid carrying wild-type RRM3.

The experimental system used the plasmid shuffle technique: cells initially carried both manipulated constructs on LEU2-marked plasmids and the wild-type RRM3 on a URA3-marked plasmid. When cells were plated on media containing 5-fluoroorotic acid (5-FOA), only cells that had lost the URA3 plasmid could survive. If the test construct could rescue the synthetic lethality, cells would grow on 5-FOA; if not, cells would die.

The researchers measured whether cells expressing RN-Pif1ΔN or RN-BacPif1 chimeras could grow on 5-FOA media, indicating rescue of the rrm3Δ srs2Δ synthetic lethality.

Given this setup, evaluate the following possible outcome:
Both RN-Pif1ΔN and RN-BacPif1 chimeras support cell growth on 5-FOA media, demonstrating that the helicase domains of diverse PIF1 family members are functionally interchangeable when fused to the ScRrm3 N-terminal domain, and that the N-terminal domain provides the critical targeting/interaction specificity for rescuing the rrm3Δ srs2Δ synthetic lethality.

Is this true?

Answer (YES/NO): YES